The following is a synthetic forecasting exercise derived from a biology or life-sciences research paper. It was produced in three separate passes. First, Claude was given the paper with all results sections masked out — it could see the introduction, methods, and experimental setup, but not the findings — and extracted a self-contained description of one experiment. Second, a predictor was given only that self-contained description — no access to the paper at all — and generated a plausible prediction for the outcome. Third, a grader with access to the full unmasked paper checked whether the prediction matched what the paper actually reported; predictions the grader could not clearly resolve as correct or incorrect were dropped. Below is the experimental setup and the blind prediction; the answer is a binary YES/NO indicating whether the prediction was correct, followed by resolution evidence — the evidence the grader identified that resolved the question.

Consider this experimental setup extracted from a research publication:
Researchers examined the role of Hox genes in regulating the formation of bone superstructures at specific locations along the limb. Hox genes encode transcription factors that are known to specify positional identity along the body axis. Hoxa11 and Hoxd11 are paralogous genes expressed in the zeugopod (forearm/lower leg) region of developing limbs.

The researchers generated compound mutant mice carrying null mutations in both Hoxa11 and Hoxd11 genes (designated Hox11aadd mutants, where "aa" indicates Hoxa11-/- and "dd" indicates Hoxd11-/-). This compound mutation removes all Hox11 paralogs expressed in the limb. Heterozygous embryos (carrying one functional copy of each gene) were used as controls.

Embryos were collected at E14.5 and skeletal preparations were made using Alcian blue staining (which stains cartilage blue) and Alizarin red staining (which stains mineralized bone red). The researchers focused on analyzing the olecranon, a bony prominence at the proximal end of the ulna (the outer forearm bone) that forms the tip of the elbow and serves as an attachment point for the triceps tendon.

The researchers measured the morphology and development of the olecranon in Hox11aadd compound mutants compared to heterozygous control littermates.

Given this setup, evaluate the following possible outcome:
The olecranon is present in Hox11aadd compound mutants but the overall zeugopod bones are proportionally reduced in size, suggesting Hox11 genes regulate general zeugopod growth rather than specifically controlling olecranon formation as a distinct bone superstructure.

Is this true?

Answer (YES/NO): NO